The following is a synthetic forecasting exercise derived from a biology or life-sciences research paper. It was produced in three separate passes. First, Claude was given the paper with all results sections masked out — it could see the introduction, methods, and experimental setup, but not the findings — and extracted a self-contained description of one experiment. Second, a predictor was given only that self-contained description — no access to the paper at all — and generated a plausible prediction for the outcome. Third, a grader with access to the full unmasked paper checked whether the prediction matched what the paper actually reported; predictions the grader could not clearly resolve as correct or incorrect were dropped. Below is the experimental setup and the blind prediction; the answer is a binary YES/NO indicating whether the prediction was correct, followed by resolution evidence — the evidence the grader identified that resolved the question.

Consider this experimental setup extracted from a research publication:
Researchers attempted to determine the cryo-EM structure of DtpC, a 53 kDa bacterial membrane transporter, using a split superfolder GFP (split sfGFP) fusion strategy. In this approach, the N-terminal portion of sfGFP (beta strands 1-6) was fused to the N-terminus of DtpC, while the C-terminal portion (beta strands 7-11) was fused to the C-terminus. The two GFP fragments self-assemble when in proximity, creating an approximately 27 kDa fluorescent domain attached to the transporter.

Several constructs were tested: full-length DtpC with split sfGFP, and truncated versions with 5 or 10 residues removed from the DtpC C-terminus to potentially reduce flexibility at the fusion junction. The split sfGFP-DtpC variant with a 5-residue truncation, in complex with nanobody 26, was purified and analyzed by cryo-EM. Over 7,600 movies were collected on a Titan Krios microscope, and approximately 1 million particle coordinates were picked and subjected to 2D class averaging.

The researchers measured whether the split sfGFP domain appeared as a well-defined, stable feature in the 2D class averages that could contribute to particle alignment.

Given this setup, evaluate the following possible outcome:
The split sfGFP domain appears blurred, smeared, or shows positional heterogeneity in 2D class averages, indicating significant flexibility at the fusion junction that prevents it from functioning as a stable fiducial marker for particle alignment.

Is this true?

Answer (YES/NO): YES